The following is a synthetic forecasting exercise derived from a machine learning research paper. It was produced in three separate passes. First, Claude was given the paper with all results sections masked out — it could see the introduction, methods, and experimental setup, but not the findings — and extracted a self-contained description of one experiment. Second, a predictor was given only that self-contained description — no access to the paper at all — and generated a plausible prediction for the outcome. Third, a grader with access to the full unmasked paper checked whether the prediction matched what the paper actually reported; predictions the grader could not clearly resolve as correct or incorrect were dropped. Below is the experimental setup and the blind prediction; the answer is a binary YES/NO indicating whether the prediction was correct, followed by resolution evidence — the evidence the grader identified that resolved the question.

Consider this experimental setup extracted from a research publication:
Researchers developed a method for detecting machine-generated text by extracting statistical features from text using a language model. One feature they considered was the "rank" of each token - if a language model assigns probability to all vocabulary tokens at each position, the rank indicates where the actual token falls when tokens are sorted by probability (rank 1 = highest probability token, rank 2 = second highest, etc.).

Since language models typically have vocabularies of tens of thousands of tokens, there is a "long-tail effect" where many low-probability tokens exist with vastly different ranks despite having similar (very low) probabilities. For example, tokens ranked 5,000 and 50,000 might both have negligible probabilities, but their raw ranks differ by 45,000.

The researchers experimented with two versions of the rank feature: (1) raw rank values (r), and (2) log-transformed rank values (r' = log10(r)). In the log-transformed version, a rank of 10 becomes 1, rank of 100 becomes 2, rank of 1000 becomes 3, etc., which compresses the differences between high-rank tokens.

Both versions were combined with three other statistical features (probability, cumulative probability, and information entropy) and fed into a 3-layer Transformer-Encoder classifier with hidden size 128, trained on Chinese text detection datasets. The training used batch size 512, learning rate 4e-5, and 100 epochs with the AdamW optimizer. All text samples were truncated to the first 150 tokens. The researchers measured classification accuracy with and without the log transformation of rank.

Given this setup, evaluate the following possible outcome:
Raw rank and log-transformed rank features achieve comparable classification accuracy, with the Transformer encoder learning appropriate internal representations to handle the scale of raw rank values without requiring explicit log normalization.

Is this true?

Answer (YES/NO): NO